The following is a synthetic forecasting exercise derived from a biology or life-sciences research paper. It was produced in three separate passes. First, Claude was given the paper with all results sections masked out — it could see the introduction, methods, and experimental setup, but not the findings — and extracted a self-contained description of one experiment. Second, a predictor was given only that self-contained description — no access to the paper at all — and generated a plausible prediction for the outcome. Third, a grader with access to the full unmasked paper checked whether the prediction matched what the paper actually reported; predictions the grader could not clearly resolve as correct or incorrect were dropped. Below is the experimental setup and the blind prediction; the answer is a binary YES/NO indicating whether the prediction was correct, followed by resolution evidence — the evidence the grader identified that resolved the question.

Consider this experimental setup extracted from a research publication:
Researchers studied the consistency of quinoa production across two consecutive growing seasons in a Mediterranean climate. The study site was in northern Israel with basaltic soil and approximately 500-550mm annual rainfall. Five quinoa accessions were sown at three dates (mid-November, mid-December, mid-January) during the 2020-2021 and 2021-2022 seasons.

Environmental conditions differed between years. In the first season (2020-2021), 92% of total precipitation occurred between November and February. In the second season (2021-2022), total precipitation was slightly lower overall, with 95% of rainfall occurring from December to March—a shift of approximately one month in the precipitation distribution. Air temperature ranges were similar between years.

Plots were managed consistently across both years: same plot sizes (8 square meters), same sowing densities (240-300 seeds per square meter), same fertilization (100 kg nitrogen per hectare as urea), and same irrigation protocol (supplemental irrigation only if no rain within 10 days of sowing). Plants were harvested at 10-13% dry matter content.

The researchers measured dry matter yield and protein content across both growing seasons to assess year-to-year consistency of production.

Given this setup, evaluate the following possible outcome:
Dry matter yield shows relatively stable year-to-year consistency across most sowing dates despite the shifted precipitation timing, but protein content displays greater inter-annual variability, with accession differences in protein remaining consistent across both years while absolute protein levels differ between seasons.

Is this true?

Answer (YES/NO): NO